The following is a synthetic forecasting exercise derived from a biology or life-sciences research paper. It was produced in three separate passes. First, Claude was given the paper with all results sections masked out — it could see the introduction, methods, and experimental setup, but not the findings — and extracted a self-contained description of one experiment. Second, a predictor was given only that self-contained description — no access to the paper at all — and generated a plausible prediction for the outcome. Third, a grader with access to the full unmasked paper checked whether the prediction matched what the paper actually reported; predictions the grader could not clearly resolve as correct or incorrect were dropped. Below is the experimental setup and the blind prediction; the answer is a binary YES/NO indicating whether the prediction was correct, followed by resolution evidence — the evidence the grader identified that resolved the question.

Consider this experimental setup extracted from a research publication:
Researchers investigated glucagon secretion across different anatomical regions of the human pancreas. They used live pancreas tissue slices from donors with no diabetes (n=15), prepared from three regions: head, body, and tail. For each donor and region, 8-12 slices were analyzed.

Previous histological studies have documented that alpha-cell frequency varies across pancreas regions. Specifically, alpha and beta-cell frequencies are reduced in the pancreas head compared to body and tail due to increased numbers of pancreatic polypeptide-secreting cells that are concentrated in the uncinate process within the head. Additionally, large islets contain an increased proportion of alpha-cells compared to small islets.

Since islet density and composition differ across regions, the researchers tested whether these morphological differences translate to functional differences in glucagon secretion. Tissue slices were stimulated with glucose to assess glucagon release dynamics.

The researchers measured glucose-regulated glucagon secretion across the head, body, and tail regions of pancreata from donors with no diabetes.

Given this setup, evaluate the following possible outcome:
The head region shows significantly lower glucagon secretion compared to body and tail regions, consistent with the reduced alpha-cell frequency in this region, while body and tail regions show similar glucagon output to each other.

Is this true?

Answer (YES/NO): NO